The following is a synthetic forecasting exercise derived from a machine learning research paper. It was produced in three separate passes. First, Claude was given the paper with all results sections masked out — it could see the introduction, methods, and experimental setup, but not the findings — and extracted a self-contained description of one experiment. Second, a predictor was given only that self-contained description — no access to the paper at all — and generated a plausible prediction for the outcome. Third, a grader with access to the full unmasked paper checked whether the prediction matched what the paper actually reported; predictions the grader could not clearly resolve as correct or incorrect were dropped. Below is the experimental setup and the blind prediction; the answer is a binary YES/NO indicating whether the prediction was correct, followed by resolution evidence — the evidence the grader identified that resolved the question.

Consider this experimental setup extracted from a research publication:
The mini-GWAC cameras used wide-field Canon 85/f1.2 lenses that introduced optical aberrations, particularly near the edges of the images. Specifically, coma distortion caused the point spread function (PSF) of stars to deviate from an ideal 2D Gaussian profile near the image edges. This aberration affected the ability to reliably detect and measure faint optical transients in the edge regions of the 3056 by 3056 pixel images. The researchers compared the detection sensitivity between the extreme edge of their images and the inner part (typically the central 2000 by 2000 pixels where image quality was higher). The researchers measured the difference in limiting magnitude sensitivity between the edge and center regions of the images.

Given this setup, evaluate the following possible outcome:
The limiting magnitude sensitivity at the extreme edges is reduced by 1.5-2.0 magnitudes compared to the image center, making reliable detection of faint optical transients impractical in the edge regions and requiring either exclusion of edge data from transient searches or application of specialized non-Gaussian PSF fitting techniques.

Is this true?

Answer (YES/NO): NO